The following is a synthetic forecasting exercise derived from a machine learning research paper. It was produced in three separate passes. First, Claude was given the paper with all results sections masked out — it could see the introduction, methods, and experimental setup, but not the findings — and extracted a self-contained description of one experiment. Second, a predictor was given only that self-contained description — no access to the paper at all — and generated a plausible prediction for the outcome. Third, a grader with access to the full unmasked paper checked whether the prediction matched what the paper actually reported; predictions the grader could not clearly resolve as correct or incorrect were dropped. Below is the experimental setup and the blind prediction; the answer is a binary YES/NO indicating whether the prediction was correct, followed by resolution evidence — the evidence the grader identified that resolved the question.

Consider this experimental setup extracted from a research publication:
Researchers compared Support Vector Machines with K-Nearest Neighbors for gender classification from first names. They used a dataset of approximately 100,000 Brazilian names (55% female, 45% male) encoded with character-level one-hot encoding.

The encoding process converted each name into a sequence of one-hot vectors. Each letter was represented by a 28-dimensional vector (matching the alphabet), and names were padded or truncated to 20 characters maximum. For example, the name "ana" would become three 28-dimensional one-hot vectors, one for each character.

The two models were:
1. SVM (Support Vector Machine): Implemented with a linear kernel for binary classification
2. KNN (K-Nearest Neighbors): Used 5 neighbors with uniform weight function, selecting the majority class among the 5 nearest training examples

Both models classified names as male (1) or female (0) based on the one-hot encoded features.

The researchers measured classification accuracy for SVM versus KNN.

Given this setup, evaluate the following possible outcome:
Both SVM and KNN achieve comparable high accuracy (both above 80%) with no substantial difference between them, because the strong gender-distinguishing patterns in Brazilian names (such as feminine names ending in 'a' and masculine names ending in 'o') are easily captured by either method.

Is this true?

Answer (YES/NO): NO